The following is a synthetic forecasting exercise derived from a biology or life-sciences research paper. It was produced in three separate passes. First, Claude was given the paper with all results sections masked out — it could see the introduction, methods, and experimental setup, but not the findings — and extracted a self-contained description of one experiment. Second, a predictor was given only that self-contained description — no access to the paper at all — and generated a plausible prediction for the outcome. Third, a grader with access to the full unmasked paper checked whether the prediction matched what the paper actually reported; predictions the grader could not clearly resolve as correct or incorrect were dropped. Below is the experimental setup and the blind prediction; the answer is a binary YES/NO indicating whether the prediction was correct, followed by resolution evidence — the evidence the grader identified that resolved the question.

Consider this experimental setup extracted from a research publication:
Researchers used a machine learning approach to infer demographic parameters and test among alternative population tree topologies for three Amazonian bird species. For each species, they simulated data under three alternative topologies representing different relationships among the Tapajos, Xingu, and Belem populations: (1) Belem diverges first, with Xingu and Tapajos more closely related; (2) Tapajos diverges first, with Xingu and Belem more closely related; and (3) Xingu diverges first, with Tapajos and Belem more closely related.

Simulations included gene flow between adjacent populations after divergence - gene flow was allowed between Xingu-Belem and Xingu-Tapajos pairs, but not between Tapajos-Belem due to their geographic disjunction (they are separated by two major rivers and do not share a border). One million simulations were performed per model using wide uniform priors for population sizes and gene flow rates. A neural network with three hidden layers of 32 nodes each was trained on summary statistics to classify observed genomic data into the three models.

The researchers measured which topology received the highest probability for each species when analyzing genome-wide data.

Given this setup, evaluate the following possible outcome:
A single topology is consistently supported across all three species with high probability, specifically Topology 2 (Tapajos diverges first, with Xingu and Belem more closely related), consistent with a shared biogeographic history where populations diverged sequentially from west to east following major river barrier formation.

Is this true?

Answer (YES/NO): NO